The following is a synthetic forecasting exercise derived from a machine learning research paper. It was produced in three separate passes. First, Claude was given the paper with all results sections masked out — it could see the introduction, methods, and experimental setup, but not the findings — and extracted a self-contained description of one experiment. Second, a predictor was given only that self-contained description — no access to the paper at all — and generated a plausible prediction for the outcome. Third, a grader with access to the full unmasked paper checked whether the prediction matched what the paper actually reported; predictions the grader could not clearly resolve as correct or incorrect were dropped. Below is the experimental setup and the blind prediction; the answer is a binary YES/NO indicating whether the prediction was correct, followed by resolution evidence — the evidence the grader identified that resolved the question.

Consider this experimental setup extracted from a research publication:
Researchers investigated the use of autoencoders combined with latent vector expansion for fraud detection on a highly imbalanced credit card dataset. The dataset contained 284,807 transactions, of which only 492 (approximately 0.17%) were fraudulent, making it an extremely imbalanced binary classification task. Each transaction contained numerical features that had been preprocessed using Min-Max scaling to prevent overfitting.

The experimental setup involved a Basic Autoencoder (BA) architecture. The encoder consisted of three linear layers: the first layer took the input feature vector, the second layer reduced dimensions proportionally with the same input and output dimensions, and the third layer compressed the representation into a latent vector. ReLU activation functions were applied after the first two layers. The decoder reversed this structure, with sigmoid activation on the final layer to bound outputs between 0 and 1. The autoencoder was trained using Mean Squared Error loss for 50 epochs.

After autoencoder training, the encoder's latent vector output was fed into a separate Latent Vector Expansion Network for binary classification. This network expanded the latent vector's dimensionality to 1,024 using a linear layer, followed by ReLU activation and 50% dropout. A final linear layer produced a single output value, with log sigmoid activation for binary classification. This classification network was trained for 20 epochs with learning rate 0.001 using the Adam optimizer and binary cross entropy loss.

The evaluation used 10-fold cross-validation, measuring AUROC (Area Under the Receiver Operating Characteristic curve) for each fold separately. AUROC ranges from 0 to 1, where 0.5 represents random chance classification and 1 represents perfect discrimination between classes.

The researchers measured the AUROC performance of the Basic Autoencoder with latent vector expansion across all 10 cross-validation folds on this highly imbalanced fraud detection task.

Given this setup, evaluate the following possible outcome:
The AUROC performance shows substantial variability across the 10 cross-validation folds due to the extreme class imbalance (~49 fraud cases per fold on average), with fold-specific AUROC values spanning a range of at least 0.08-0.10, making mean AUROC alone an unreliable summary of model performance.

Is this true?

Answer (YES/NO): YES